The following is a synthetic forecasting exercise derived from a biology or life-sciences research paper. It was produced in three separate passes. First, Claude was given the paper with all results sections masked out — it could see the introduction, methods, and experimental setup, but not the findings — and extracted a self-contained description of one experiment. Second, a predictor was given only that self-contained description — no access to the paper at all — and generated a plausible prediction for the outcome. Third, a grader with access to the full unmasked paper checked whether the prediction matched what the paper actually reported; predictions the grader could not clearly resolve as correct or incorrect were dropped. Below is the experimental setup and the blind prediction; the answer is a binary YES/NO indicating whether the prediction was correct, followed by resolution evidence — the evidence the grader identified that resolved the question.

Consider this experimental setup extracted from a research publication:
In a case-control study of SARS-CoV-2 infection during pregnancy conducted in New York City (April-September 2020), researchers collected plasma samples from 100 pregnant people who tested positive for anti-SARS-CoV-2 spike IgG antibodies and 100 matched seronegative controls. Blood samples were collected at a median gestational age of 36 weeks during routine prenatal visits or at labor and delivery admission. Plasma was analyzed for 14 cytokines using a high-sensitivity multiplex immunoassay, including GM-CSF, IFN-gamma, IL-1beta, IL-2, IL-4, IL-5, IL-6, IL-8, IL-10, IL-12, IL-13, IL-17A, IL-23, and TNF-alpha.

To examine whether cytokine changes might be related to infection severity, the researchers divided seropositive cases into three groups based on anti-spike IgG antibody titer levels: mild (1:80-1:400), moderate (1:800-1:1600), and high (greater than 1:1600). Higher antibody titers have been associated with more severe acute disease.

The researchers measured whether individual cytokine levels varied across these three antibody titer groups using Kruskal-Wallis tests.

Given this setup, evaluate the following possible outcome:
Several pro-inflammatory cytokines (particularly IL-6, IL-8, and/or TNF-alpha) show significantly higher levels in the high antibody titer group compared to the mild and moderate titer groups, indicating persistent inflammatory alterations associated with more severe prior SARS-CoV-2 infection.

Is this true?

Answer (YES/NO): NO